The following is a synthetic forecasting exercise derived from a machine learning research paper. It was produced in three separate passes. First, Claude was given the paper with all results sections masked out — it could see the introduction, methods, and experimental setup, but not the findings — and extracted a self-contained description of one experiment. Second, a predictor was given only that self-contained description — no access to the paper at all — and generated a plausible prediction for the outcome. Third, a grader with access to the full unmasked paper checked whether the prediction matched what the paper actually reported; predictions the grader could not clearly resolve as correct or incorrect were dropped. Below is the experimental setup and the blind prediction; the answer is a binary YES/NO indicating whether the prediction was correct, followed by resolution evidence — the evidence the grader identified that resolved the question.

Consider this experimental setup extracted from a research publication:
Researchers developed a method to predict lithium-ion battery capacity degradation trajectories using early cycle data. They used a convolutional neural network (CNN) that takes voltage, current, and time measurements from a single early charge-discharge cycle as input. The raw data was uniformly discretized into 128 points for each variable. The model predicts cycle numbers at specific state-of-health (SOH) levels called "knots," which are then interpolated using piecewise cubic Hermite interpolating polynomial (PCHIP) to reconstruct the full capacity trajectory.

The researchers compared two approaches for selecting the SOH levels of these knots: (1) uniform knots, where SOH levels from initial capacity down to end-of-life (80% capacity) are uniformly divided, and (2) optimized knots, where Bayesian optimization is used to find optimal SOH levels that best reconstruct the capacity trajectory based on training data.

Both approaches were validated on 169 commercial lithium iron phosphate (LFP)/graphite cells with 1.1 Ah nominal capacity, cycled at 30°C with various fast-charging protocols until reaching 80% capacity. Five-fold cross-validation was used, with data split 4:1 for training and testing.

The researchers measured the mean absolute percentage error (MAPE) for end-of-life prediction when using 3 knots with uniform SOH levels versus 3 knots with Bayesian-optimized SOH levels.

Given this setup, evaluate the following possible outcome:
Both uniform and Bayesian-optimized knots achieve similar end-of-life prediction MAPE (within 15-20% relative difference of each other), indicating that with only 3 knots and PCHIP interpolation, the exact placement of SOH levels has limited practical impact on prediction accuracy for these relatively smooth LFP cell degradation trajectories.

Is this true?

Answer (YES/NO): YES